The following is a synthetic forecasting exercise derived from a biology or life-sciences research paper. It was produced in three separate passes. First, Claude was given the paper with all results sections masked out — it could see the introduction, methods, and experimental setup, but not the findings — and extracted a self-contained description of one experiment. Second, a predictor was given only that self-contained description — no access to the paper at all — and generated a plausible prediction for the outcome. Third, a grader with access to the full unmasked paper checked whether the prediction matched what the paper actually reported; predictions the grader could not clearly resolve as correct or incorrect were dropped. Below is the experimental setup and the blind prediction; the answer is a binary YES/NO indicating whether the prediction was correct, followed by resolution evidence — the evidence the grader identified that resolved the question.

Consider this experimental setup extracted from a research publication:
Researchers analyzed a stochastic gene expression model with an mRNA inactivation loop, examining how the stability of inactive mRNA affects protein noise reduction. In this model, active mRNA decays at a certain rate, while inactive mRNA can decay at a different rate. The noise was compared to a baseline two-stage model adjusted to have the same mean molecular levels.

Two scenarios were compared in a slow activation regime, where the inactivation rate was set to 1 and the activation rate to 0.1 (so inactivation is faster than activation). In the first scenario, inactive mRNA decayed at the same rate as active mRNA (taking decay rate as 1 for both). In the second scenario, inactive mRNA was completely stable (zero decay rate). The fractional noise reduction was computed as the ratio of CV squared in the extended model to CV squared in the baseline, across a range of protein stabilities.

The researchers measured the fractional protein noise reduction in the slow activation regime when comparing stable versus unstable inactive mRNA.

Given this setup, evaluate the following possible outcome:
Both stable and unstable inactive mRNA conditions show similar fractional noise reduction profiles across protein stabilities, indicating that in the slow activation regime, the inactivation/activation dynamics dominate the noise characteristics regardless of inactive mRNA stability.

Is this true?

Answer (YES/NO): NO